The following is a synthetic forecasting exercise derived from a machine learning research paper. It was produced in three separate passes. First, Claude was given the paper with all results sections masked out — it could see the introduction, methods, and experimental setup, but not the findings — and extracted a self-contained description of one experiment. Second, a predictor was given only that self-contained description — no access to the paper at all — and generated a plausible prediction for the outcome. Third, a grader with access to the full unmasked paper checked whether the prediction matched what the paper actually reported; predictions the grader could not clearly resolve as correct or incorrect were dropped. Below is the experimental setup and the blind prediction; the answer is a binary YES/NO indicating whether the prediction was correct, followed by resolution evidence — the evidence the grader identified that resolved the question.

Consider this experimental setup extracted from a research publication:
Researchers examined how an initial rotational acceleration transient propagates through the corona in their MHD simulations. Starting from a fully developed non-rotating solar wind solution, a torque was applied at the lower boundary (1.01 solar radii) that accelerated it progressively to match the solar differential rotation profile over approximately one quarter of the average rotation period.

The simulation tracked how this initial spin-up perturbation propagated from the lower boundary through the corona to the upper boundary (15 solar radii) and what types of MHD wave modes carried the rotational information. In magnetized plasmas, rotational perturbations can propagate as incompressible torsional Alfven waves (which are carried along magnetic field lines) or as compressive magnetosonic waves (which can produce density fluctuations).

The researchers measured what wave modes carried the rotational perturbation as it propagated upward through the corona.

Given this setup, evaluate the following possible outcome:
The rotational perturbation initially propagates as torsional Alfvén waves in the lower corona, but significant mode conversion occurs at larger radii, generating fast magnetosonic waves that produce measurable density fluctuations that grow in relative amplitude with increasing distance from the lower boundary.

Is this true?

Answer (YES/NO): NO